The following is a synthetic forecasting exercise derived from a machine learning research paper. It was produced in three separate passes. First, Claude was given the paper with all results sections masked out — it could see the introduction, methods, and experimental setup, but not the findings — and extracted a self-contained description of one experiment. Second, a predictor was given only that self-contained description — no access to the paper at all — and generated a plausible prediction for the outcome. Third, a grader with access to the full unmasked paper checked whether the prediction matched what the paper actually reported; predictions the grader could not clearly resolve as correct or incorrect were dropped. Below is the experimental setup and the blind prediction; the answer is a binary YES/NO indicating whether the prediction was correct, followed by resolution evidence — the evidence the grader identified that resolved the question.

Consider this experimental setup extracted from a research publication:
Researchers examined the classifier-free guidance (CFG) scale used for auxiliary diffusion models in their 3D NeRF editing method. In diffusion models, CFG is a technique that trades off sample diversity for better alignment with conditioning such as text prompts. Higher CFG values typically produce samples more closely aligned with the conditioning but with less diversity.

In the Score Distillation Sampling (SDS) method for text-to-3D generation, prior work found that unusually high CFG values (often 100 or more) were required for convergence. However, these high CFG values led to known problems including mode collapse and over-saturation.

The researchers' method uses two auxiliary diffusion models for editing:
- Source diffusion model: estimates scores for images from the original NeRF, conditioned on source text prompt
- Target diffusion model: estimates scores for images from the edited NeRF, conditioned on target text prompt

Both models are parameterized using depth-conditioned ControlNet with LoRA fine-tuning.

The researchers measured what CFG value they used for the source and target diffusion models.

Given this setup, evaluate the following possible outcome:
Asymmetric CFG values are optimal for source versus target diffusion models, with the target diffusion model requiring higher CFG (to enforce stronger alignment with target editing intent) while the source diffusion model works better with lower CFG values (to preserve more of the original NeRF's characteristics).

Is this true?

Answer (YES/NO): NO